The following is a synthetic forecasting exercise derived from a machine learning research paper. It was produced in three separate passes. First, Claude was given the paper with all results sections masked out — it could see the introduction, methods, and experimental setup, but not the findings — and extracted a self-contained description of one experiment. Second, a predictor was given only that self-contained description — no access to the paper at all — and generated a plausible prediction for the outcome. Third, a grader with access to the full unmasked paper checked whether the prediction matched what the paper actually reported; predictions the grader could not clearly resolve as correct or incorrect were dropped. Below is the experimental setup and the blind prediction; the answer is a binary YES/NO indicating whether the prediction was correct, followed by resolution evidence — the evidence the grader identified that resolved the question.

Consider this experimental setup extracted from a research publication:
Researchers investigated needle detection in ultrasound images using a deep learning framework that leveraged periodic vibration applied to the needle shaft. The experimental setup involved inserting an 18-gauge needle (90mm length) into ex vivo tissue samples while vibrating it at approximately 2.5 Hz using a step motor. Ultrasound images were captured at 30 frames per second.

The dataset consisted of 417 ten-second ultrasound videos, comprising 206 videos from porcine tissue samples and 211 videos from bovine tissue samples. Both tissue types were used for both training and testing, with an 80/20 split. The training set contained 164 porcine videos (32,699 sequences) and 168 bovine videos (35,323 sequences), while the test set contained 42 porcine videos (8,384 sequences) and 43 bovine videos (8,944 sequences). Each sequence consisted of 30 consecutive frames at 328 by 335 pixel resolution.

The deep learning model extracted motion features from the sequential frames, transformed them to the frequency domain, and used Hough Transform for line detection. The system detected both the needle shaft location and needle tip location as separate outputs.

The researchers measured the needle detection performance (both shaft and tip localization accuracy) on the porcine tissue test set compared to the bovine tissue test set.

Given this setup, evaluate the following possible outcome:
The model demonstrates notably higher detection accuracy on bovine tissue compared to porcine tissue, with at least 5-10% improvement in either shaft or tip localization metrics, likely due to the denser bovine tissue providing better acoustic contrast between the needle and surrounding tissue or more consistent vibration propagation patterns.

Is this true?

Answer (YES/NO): NO